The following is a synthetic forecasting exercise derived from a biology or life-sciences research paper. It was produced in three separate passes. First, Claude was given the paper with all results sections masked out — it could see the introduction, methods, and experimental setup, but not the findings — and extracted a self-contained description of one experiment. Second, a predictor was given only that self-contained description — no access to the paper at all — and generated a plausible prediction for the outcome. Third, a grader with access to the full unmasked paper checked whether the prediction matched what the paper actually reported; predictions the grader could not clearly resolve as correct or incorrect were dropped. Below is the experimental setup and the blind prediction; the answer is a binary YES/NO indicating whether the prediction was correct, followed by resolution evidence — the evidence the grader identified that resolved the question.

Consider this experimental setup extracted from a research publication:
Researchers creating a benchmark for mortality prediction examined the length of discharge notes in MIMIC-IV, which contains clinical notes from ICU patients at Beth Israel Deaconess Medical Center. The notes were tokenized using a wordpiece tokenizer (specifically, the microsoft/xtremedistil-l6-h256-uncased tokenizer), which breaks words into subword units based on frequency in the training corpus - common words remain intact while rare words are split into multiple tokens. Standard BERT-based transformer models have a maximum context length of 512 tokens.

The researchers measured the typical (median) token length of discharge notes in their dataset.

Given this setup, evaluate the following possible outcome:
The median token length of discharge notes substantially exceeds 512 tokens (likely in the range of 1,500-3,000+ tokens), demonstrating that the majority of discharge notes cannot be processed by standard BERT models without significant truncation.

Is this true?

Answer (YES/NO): NO